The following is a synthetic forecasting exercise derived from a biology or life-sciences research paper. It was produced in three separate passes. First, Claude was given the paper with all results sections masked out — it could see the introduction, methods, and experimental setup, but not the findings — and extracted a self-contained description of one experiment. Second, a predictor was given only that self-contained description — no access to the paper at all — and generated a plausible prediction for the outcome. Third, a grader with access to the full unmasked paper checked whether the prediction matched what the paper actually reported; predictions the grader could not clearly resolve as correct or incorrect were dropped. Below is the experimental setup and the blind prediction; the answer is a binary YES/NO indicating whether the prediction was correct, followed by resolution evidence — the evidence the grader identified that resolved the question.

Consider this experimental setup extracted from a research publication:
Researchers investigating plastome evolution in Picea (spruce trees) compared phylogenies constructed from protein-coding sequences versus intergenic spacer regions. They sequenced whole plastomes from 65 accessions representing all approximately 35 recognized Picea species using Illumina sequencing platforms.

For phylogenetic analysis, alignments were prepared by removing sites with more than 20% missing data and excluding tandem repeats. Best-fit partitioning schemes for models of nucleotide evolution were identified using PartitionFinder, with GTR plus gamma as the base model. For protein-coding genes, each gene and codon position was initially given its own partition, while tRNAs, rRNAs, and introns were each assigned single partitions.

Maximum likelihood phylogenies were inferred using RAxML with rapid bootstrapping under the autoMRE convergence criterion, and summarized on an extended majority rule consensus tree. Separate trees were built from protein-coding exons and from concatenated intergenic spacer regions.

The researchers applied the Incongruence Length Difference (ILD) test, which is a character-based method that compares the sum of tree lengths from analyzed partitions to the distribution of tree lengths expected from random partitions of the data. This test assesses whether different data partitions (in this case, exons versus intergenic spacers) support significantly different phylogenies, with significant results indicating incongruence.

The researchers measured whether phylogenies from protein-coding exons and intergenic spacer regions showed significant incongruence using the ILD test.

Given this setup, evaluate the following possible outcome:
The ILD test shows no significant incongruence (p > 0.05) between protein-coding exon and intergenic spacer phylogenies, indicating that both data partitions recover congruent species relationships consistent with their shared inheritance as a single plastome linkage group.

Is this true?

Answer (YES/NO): NO